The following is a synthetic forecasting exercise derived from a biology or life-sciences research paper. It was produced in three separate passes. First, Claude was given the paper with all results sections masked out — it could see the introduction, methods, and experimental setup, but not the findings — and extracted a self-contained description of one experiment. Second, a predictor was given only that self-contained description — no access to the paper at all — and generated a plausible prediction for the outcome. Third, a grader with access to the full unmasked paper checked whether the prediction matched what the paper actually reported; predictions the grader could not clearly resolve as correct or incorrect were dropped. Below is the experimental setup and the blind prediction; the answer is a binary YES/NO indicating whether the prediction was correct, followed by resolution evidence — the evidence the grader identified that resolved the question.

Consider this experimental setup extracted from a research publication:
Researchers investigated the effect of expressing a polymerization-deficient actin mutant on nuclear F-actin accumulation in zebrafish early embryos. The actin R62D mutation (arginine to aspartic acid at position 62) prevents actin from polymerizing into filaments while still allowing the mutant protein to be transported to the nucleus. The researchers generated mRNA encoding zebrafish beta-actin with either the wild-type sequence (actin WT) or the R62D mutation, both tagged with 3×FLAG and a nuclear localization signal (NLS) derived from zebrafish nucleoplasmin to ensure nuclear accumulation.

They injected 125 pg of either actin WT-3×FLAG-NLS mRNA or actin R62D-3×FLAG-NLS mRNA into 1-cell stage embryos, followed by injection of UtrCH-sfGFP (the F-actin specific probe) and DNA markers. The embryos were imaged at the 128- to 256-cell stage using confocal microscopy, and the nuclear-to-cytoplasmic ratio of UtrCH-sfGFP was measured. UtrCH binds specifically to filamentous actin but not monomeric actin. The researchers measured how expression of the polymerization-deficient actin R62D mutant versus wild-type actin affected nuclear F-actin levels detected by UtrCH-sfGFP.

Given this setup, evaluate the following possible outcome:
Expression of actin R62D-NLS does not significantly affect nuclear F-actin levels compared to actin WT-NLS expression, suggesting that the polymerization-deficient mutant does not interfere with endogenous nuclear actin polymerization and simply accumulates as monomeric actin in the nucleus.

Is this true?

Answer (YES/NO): YES